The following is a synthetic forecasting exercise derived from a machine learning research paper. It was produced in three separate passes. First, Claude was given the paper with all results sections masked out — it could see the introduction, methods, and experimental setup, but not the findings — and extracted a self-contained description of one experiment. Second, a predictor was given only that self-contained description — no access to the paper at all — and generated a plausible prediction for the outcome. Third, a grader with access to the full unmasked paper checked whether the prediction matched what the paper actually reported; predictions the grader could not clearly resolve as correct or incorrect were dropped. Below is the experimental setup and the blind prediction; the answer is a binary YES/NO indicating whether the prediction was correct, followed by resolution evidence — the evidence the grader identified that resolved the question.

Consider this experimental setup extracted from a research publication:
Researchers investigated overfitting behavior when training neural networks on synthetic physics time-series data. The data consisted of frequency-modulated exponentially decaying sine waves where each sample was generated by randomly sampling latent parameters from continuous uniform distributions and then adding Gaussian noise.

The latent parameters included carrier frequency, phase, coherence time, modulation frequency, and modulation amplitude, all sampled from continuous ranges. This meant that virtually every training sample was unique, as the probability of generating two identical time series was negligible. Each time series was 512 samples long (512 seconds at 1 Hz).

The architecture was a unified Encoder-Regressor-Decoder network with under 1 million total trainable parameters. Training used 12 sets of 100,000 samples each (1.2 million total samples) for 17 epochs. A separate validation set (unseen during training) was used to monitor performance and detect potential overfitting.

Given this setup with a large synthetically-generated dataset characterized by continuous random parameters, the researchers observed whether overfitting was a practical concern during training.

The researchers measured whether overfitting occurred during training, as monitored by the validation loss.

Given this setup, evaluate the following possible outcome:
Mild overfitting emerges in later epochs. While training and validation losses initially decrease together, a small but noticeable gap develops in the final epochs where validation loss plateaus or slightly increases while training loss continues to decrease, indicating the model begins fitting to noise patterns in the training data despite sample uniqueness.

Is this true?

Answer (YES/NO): NO